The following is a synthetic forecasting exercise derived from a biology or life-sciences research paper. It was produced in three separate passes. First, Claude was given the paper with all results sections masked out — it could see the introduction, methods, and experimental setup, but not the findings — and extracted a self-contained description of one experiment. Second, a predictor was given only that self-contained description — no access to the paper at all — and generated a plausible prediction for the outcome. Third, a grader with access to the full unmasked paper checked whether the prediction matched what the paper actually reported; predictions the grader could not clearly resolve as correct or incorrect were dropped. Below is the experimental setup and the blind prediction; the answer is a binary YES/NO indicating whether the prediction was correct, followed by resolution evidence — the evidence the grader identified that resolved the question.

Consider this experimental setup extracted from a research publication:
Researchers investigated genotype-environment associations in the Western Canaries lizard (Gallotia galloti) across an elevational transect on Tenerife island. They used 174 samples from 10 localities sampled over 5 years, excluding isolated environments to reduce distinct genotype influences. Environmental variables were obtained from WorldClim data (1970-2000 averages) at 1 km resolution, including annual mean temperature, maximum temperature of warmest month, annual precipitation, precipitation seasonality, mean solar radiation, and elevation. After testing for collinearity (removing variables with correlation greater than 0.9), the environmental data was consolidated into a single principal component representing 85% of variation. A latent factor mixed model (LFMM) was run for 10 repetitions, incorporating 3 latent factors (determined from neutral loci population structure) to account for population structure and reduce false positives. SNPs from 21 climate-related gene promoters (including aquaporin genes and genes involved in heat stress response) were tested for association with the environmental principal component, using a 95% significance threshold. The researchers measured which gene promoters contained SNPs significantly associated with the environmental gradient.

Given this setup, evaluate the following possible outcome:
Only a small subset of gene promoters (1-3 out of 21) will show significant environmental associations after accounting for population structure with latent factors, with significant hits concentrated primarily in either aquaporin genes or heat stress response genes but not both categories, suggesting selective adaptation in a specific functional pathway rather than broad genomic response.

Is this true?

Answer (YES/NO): NO